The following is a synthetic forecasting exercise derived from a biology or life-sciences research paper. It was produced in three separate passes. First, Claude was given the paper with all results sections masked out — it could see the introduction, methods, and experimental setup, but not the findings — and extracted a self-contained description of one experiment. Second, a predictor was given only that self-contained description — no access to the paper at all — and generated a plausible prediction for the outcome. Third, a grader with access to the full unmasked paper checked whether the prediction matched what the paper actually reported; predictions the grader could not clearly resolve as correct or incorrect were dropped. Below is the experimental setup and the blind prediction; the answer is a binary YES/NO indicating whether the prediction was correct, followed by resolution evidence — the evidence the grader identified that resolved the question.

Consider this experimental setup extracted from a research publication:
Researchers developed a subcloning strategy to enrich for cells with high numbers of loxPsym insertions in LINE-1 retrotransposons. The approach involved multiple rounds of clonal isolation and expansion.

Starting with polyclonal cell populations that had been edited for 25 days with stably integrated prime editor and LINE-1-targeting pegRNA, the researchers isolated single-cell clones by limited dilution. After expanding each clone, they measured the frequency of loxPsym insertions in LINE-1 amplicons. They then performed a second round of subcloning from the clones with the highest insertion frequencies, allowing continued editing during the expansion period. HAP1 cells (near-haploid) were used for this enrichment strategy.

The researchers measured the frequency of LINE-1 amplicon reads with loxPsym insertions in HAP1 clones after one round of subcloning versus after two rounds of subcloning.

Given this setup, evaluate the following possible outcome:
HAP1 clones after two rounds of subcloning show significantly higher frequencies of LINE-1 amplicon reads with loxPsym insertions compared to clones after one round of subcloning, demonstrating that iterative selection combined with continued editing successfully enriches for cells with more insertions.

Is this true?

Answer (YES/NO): YES